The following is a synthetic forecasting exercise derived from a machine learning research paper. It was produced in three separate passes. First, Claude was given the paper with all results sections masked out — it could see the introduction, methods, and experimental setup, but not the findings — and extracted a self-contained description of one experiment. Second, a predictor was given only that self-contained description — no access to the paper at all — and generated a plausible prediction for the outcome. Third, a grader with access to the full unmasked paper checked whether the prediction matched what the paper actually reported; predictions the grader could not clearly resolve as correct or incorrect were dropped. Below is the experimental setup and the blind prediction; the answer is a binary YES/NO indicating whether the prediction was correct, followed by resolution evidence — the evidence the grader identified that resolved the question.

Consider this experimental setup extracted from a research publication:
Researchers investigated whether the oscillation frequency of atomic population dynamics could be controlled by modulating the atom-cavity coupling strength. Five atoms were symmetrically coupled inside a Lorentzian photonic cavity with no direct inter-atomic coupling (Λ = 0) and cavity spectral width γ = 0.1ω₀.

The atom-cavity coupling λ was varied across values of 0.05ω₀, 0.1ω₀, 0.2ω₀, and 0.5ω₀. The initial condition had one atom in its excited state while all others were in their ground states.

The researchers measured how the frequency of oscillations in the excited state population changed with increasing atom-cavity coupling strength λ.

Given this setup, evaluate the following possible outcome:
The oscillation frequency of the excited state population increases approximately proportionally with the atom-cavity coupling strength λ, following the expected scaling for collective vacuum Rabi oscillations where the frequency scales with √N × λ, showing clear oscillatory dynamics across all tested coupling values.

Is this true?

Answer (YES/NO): NO